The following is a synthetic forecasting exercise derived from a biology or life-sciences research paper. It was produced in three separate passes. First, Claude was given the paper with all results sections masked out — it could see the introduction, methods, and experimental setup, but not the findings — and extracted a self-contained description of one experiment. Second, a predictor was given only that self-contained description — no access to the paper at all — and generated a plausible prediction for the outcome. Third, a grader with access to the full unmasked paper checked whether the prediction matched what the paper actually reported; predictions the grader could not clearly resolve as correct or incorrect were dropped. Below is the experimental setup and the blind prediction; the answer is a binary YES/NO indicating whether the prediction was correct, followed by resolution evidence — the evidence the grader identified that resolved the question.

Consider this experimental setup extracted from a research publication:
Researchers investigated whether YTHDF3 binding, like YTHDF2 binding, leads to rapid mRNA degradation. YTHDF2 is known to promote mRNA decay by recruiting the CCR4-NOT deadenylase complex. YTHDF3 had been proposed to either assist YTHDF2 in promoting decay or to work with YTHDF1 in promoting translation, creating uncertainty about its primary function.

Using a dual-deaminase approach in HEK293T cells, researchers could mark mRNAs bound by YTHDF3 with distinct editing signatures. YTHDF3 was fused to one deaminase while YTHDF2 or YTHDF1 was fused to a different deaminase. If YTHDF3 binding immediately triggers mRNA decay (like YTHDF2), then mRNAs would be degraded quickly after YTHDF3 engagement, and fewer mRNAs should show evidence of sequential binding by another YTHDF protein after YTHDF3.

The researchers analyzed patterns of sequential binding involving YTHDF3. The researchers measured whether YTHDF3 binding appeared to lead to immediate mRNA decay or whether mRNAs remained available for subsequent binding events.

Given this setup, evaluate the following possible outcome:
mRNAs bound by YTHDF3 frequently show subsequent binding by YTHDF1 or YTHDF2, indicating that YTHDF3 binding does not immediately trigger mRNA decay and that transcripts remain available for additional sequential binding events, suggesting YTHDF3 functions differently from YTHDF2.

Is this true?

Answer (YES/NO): YES